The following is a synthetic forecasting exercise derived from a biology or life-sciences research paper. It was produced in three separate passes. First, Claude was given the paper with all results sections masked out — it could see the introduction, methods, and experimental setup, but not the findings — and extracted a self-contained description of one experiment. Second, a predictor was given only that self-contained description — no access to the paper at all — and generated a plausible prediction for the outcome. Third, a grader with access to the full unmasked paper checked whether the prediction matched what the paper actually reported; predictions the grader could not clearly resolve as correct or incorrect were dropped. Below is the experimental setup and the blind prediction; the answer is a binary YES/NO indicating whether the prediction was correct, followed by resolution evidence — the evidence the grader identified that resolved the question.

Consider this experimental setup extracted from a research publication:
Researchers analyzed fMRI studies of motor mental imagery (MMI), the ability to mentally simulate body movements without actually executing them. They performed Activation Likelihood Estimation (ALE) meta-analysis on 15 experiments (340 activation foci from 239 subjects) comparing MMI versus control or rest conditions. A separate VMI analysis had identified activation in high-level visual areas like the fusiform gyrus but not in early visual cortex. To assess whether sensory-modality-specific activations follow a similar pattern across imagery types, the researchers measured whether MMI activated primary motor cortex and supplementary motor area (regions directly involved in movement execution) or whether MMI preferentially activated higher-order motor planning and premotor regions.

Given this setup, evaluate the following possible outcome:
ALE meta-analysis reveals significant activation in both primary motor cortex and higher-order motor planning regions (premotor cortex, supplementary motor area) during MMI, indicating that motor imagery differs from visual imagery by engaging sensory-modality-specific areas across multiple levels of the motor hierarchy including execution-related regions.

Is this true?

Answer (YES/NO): NO